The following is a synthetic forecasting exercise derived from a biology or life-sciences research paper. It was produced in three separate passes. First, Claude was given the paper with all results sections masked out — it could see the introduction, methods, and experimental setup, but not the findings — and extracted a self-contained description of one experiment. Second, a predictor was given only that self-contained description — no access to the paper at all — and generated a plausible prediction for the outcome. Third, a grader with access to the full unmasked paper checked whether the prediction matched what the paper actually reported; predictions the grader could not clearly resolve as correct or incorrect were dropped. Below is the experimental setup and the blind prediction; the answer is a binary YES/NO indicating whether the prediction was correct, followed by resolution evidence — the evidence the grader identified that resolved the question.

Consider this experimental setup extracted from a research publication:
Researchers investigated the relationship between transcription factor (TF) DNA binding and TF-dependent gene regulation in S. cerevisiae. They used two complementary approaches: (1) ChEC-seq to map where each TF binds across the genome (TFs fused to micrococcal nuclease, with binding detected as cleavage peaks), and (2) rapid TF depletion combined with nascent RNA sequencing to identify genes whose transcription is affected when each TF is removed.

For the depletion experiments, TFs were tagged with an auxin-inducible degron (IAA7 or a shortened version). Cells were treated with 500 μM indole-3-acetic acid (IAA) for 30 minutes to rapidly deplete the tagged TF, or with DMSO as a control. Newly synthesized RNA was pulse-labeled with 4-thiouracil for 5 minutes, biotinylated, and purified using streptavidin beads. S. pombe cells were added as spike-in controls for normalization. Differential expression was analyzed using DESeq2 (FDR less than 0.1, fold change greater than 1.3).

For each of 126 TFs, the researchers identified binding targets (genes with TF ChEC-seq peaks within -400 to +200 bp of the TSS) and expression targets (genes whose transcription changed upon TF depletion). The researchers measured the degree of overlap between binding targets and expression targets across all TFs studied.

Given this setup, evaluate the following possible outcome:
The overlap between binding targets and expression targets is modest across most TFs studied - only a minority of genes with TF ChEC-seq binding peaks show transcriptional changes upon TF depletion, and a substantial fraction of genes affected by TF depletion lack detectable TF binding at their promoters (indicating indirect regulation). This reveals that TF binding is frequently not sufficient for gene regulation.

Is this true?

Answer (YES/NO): YES